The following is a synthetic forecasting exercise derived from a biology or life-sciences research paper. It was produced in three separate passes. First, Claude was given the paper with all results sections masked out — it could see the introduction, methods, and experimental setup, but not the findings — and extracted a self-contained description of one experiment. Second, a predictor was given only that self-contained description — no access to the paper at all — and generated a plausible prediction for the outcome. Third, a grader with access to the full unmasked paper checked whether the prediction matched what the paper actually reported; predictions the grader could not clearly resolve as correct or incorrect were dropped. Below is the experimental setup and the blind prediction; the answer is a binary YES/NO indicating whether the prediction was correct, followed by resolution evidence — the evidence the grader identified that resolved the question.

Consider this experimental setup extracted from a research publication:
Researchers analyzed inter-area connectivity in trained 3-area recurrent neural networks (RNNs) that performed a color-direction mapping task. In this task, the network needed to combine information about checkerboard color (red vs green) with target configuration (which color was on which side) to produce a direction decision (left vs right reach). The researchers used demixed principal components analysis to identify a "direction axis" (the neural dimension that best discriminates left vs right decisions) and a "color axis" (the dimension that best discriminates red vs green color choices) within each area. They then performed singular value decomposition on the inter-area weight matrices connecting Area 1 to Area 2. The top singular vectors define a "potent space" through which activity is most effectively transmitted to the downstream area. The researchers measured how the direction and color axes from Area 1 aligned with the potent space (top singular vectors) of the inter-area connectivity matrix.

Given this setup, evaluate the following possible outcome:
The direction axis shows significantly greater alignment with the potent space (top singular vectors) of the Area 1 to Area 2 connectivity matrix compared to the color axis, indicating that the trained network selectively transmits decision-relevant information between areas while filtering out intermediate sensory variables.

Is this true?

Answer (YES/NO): YES